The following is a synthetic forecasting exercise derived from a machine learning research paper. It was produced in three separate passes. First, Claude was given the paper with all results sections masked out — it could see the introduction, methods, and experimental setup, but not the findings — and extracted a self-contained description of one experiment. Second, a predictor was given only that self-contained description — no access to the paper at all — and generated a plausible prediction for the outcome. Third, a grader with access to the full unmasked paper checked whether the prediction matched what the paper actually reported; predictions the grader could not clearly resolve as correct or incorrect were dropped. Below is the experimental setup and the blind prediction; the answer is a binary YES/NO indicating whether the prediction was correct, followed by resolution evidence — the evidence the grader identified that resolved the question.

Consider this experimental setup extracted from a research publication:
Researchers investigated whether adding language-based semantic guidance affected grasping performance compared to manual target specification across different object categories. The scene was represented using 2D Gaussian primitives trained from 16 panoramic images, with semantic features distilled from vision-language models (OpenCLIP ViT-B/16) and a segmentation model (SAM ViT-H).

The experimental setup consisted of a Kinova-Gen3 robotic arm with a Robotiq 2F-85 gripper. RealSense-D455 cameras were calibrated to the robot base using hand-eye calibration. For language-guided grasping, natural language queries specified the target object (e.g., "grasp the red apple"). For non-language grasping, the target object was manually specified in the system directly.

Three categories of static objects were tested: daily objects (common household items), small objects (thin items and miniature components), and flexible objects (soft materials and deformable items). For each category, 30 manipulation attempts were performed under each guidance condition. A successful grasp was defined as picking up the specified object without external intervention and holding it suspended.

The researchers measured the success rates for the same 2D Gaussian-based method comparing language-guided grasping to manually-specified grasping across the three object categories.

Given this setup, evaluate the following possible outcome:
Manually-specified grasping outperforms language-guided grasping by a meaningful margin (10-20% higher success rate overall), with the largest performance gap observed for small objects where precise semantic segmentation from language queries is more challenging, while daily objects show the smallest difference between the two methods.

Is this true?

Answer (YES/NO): YES